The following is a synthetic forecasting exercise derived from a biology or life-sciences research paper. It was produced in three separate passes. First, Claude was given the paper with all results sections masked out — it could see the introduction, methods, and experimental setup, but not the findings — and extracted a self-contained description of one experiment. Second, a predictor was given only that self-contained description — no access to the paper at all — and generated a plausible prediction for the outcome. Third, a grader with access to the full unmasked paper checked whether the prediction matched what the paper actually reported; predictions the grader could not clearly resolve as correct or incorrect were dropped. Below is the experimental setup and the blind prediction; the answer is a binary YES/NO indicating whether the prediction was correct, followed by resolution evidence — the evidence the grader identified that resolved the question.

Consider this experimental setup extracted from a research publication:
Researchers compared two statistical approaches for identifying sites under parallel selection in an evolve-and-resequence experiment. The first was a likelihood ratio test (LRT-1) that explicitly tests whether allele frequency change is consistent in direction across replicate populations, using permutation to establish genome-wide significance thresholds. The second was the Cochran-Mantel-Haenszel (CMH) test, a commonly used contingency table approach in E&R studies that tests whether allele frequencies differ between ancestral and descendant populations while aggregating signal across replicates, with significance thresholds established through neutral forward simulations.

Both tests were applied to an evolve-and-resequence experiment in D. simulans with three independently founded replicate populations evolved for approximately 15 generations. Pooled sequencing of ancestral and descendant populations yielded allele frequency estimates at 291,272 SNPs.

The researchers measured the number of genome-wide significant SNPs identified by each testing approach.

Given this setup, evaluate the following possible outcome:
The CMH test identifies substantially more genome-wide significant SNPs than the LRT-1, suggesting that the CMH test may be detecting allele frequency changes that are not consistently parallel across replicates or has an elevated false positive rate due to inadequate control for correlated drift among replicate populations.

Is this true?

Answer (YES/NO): YES